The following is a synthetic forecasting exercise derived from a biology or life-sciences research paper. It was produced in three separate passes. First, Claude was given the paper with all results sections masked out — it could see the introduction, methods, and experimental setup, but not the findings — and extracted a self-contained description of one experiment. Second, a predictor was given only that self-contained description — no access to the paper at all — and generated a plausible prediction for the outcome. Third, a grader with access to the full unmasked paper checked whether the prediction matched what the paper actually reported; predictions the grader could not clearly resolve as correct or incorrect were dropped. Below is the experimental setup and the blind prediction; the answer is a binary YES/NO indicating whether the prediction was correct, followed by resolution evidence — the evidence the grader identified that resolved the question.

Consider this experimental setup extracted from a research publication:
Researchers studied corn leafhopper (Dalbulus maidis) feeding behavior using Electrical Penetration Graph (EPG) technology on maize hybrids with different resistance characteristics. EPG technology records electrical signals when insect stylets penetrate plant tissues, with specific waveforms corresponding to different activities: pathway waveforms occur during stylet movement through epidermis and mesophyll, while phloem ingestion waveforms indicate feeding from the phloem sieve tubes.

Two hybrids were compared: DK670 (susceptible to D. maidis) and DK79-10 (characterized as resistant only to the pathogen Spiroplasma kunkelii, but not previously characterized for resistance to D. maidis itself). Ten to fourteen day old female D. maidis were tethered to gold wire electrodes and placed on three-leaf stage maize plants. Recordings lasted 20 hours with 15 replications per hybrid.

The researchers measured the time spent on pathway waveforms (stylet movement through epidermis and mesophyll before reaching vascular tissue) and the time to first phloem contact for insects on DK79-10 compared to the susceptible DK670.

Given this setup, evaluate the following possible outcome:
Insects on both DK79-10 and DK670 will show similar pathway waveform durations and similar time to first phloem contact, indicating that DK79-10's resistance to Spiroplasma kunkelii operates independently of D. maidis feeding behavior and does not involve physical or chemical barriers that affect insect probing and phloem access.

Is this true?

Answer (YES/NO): NO